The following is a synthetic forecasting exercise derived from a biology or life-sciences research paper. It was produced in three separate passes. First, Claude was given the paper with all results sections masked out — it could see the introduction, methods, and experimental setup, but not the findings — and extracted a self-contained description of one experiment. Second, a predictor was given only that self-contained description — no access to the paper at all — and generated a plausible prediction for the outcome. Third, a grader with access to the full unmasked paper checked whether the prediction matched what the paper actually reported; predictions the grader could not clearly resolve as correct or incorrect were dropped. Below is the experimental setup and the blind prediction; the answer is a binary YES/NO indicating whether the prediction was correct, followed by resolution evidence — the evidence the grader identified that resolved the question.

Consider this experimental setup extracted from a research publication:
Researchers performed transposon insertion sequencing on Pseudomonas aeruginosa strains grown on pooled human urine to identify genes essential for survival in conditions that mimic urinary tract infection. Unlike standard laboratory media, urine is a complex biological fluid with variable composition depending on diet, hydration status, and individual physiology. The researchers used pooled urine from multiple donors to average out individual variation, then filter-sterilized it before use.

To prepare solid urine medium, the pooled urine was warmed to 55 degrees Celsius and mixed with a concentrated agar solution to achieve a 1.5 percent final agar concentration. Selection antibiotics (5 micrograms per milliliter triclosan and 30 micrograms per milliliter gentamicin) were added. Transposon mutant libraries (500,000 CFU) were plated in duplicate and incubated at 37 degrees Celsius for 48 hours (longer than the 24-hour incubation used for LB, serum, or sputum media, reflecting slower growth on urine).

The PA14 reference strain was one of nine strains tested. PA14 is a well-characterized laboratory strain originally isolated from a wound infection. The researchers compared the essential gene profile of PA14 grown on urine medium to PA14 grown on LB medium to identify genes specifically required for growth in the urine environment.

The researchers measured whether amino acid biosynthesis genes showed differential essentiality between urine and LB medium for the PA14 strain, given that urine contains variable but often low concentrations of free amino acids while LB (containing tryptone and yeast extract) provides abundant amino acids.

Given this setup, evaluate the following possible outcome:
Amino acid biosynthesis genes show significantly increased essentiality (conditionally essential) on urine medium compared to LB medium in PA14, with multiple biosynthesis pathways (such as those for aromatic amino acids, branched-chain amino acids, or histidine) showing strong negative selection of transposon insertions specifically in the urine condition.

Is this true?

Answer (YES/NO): YES